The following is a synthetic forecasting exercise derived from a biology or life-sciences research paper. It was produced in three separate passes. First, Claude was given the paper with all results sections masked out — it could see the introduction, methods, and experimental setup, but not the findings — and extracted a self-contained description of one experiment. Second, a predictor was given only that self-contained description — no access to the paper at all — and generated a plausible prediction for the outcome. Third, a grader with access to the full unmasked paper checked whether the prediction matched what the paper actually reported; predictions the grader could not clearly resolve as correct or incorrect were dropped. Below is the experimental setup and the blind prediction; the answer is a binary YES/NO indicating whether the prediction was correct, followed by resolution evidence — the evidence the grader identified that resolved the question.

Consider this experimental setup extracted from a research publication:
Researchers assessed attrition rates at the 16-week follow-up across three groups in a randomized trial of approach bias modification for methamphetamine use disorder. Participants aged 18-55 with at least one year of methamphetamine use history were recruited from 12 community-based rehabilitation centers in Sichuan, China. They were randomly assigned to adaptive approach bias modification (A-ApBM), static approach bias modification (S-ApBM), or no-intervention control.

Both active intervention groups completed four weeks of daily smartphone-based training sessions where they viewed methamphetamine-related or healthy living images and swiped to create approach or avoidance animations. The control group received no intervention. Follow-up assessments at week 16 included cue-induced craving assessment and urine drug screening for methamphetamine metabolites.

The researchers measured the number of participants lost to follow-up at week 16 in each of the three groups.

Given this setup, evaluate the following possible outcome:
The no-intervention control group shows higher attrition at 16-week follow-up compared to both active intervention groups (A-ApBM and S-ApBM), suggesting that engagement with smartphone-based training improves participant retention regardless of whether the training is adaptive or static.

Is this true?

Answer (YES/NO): NO